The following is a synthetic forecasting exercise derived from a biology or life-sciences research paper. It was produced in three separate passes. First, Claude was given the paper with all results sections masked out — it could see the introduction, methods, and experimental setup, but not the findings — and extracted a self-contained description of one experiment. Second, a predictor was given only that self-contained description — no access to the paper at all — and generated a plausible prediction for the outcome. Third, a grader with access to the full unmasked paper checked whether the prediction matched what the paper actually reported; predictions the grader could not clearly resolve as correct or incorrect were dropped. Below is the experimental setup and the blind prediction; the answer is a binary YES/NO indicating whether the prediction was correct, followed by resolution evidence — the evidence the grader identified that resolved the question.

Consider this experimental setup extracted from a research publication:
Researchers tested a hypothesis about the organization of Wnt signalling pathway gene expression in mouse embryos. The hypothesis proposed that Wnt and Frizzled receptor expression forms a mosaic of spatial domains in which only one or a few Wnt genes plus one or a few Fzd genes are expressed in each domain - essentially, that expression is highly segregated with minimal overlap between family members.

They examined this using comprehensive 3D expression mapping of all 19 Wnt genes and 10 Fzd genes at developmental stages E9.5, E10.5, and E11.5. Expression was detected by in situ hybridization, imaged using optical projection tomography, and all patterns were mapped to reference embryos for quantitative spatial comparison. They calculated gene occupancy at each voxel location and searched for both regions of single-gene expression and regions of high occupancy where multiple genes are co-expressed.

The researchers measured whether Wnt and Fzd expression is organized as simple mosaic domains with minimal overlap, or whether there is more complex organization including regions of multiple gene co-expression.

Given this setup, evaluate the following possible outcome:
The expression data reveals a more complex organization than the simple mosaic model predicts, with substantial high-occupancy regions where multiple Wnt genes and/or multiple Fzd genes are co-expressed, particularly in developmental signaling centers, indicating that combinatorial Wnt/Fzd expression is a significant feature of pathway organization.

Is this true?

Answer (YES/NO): YES